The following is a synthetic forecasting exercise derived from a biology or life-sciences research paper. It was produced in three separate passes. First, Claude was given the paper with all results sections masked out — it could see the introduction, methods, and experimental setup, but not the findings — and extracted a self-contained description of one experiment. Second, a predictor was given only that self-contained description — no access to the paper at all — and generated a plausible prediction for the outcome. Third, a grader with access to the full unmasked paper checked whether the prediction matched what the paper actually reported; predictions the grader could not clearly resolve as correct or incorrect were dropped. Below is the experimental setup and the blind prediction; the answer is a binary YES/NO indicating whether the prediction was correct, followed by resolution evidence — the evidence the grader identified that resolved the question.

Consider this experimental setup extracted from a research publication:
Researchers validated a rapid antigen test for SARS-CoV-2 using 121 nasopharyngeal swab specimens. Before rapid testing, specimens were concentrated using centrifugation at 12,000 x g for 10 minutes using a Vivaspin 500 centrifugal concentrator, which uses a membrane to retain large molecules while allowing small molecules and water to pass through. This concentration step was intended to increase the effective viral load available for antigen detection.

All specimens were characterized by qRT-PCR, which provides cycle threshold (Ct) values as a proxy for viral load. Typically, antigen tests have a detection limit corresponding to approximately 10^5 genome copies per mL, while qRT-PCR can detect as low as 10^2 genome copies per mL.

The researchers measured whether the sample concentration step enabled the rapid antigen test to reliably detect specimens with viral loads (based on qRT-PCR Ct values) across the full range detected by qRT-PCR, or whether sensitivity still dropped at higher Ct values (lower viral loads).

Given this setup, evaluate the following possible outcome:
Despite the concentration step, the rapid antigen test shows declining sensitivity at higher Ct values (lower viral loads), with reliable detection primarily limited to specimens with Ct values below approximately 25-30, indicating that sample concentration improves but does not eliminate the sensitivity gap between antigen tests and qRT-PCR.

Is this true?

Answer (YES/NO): NO